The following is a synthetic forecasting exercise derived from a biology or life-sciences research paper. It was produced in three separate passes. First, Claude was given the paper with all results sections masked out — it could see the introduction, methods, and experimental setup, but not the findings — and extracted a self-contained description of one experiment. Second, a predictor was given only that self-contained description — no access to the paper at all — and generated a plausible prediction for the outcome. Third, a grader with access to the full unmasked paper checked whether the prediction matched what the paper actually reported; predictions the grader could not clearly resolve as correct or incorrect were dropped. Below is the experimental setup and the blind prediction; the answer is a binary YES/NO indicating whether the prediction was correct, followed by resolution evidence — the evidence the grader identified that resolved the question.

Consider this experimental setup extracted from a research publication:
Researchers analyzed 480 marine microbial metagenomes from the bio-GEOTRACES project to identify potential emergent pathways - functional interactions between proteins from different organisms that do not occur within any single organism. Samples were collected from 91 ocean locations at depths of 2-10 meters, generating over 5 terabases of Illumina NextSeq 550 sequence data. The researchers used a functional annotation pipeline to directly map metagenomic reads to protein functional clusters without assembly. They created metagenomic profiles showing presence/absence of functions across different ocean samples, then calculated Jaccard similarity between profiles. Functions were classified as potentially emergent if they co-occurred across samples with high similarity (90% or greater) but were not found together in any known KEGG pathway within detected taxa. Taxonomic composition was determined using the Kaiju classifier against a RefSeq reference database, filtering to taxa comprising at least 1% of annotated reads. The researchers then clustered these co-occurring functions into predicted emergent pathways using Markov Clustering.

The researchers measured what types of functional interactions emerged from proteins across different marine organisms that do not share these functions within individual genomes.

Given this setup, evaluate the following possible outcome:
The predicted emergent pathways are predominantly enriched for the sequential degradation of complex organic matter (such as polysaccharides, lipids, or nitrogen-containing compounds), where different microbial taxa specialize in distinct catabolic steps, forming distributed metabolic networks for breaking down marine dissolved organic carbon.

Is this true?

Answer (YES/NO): NO